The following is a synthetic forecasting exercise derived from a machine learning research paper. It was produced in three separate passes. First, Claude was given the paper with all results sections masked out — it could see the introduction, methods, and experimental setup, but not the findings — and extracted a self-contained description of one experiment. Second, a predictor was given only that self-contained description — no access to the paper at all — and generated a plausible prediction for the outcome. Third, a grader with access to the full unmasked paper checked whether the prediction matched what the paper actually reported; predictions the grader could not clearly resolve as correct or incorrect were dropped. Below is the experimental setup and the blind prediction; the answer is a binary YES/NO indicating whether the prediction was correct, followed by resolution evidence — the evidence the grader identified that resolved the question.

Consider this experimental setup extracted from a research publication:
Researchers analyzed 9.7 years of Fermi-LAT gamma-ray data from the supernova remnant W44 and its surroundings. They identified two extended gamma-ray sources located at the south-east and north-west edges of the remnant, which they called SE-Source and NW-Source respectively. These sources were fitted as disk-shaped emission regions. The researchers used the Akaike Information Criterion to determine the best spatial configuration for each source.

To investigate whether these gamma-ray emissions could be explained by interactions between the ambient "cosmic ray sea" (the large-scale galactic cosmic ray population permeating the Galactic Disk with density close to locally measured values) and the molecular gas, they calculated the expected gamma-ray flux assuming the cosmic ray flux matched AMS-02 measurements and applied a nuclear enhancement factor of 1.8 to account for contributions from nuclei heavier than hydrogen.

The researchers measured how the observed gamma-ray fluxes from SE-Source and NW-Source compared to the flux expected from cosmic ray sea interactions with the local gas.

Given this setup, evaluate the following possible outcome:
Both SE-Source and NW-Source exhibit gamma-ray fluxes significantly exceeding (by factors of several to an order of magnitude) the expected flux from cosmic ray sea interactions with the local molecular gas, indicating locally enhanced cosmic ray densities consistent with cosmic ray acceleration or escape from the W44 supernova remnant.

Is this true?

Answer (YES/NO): YES